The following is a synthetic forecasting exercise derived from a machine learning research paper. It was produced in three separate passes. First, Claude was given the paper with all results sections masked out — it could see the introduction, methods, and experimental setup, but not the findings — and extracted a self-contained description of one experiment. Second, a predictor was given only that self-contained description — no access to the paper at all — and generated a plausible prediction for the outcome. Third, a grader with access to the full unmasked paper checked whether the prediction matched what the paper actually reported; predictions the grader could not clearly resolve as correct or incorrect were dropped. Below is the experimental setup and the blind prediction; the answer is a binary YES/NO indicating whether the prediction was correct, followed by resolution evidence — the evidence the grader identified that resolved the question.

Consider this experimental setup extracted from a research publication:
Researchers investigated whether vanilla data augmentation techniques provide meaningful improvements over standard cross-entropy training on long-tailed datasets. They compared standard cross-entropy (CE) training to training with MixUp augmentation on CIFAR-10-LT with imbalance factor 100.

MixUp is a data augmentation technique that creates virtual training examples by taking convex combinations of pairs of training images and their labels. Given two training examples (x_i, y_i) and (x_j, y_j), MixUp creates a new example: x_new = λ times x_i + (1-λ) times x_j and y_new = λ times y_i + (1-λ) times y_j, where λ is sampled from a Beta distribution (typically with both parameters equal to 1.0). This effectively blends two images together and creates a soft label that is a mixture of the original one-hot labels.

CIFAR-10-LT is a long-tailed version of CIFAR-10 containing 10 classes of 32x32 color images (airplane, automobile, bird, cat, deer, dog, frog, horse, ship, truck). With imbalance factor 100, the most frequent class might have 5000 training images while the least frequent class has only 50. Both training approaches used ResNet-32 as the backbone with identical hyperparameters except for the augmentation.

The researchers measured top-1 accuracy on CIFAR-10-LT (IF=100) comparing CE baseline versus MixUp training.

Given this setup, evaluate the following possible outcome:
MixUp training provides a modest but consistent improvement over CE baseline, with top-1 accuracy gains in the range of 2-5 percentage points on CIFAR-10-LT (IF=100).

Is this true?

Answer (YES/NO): YES